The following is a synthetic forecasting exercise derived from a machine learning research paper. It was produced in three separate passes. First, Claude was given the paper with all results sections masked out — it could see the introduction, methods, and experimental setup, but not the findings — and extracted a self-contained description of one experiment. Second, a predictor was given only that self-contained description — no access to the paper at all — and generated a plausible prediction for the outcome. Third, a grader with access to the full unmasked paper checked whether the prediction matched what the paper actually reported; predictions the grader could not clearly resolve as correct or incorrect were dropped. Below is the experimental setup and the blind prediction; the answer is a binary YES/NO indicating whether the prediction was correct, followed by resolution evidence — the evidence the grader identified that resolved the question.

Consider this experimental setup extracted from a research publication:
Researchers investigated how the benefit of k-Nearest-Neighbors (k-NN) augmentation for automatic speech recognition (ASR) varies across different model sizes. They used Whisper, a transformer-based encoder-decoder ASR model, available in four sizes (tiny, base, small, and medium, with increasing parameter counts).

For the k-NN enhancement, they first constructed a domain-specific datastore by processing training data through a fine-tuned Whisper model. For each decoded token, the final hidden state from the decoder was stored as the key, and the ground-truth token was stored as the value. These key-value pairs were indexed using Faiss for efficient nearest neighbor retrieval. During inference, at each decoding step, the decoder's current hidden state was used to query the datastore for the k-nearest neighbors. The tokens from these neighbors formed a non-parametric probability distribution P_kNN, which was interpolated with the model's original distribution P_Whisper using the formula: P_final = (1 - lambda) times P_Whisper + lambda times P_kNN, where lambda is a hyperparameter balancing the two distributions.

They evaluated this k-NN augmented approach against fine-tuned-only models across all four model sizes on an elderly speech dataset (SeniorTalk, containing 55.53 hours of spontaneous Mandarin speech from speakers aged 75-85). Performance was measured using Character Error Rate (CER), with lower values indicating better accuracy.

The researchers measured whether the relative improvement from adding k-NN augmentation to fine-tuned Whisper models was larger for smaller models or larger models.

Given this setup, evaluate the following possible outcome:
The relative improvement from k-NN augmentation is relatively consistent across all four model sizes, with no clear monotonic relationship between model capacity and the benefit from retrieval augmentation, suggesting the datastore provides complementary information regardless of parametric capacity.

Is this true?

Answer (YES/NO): NO